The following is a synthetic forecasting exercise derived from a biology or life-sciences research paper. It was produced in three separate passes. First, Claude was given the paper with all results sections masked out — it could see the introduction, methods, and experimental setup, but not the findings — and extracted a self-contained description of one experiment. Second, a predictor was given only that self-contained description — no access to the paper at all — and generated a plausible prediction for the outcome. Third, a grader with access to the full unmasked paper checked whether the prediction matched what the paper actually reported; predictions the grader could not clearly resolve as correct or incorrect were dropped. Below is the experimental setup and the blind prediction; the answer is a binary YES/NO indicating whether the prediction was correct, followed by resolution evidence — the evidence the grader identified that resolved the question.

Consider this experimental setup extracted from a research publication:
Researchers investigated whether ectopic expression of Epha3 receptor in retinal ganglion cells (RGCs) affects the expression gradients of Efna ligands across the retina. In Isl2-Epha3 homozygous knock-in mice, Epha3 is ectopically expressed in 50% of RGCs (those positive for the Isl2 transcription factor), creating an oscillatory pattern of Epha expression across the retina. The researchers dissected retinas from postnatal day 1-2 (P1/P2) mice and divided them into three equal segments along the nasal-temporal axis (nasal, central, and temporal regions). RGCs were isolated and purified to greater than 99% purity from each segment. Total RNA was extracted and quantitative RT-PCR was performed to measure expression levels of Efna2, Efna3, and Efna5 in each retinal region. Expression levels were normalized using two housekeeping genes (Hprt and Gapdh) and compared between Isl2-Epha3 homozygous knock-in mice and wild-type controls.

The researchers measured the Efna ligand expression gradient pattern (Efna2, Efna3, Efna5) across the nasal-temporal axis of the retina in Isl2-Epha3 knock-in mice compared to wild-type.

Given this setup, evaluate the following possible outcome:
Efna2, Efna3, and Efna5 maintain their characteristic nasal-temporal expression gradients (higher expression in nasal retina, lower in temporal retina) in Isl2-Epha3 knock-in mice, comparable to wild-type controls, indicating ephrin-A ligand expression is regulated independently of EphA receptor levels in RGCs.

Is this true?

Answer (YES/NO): NO